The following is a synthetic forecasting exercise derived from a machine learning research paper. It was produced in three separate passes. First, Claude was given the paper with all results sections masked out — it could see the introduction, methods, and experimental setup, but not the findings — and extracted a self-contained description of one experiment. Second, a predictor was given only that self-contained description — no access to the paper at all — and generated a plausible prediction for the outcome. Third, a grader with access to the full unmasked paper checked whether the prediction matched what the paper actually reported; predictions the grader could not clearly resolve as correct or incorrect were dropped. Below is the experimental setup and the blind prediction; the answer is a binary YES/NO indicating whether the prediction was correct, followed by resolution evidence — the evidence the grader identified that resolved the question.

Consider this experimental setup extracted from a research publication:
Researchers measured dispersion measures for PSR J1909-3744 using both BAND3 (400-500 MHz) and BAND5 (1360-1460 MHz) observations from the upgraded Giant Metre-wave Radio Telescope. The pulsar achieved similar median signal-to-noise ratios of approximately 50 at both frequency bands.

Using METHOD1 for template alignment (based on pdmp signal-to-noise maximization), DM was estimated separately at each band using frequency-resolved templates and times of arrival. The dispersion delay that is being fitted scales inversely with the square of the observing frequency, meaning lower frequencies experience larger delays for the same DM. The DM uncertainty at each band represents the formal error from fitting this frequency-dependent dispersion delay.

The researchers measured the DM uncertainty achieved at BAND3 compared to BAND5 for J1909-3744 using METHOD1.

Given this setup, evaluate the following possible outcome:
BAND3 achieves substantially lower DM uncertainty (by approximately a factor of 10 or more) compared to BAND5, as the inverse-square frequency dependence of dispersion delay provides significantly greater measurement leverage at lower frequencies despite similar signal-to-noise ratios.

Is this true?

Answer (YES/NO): YES